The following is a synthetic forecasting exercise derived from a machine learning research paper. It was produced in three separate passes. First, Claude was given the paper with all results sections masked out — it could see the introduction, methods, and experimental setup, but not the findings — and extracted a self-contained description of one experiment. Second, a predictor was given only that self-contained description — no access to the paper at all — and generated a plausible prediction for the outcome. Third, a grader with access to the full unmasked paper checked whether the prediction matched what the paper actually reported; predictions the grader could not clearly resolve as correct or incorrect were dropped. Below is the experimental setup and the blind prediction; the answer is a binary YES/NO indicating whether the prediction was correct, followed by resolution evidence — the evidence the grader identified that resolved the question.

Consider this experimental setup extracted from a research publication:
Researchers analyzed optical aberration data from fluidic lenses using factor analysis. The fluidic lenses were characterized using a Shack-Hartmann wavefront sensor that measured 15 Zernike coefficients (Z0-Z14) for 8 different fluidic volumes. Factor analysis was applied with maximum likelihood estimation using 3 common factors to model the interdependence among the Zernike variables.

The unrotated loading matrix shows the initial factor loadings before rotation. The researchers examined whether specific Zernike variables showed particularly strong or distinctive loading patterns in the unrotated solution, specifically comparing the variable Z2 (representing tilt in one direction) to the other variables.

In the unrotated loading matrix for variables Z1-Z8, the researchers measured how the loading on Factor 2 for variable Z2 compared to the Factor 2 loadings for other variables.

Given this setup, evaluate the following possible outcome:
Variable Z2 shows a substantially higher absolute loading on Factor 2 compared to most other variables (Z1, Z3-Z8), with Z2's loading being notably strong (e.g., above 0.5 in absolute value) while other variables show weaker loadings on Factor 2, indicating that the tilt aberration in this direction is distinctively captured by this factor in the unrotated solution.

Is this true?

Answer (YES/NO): YES